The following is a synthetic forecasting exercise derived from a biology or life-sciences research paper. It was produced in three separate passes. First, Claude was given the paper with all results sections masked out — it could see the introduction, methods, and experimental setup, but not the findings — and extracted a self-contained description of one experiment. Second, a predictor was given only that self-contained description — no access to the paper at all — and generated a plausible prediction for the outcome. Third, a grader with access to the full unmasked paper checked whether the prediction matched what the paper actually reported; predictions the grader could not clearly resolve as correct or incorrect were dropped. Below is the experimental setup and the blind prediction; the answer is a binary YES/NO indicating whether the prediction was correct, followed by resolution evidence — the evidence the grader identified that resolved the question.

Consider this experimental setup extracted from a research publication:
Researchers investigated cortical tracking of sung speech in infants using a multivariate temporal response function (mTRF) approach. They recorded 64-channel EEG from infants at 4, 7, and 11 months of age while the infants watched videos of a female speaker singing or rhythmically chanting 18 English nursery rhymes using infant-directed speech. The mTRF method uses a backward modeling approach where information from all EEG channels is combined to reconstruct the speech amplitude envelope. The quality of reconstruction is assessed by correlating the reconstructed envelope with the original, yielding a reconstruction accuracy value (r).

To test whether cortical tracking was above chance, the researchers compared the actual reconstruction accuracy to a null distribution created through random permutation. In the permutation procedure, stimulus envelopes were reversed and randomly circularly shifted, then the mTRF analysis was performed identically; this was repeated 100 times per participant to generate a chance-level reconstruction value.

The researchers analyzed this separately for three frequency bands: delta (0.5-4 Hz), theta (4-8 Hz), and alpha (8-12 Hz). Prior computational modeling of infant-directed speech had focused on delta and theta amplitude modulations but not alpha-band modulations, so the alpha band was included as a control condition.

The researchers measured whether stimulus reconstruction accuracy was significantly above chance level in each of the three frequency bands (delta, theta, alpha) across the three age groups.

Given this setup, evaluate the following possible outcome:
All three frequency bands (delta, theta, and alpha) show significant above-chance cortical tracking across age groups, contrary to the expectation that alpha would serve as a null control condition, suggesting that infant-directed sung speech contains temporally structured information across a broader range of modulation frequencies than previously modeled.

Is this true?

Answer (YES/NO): NO